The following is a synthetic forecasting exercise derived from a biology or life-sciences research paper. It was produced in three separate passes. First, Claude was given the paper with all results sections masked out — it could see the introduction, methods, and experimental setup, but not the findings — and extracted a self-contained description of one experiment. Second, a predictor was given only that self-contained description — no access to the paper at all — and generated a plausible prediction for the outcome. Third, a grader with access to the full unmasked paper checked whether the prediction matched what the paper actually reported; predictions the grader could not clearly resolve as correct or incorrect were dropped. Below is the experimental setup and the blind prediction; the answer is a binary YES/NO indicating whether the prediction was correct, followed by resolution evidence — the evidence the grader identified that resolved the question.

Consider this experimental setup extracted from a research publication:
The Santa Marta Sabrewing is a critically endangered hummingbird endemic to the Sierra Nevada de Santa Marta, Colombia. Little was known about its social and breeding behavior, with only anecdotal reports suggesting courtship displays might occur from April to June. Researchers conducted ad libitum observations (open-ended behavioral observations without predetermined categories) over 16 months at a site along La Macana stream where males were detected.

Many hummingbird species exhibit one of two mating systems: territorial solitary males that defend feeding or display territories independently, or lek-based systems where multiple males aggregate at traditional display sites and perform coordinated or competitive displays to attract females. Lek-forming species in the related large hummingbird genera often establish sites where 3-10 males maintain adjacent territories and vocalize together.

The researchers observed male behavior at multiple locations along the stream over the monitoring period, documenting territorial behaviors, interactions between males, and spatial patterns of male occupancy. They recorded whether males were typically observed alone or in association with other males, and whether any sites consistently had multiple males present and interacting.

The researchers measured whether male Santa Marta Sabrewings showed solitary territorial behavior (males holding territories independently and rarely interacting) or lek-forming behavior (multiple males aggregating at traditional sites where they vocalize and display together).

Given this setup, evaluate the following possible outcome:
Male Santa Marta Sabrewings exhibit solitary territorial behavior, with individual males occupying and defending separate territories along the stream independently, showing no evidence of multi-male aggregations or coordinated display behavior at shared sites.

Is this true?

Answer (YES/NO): NO